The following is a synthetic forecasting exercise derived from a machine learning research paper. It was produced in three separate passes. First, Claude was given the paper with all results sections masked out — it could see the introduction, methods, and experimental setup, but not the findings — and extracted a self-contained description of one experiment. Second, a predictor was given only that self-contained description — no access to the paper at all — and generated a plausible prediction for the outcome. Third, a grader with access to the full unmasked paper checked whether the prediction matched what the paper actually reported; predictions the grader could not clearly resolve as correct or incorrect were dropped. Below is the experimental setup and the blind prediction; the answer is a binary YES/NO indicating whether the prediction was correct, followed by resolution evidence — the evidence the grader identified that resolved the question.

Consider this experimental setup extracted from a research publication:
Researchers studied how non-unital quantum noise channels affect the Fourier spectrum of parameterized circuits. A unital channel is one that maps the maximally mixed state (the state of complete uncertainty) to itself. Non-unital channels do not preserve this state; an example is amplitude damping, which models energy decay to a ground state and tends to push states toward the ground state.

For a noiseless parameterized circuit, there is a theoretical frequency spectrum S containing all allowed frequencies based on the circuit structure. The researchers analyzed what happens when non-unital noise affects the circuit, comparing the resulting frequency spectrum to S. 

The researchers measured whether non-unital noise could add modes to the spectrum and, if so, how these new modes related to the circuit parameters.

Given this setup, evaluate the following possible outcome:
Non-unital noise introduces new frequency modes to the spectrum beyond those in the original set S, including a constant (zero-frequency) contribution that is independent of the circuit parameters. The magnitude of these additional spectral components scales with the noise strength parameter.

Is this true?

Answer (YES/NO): NO